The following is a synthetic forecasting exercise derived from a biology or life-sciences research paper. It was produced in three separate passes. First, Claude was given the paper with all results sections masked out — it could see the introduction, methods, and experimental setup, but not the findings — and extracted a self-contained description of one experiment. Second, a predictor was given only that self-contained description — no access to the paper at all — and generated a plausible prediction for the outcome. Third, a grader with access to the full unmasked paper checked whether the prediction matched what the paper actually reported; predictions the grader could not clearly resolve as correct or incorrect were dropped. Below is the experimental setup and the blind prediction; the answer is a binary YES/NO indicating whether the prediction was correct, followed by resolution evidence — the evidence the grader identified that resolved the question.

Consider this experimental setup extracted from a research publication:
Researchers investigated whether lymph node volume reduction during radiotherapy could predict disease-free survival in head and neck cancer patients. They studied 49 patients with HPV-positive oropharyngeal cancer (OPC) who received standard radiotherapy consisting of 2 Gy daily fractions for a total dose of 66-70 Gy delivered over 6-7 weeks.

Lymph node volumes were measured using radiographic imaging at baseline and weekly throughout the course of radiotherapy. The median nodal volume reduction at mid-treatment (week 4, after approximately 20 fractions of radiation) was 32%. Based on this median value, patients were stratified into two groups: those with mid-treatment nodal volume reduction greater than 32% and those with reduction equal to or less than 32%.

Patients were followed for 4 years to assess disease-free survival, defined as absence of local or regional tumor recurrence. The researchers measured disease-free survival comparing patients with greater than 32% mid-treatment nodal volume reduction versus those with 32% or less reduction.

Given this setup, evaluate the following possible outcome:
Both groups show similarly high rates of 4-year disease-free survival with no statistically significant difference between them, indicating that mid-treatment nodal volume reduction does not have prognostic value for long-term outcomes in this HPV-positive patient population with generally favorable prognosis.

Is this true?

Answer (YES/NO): NO